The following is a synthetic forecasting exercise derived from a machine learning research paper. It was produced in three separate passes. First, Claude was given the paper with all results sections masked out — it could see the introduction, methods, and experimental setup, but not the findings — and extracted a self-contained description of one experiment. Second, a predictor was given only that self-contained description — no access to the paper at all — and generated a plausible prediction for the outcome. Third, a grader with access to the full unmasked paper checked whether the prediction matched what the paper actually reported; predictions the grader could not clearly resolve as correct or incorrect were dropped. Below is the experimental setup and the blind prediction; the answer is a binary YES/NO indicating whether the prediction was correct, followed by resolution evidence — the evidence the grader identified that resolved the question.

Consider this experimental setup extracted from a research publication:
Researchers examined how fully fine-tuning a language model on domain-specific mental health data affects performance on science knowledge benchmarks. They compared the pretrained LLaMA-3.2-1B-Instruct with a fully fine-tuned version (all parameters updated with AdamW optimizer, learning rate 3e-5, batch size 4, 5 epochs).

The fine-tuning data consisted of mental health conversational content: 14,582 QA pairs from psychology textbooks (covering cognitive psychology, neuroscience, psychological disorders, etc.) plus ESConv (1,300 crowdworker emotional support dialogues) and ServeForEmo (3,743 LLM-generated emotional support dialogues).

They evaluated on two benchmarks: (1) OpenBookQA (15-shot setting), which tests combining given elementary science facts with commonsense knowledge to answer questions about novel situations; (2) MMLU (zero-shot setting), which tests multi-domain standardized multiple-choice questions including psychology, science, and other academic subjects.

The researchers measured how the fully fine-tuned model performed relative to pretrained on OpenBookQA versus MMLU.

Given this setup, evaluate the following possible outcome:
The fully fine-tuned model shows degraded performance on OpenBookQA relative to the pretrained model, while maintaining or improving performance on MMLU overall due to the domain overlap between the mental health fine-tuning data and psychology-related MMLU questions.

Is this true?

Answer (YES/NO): NO